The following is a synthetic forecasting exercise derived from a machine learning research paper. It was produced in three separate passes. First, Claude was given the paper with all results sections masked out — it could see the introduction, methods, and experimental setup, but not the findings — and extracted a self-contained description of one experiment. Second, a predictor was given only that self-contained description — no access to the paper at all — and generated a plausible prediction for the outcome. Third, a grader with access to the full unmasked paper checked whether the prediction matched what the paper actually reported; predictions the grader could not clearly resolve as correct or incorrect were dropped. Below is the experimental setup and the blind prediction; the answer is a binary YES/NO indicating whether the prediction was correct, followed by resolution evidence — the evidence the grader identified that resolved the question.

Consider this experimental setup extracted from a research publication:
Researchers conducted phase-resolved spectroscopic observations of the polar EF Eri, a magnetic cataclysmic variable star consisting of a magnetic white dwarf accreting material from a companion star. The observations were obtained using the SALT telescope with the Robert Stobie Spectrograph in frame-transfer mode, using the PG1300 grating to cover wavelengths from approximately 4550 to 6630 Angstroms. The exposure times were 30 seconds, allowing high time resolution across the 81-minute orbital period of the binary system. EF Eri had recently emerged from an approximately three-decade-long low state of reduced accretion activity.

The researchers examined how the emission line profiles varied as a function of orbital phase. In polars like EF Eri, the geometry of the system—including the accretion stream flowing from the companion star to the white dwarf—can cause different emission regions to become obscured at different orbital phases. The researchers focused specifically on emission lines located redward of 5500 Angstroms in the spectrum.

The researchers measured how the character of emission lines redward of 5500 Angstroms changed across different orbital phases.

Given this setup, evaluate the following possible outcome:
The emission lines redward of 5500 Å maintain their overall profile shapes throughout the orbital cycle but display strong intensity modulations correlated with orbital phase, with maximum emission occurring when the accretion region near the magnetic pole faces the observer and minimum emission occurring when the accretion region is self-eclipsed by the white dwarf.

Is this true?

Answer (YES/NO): NO